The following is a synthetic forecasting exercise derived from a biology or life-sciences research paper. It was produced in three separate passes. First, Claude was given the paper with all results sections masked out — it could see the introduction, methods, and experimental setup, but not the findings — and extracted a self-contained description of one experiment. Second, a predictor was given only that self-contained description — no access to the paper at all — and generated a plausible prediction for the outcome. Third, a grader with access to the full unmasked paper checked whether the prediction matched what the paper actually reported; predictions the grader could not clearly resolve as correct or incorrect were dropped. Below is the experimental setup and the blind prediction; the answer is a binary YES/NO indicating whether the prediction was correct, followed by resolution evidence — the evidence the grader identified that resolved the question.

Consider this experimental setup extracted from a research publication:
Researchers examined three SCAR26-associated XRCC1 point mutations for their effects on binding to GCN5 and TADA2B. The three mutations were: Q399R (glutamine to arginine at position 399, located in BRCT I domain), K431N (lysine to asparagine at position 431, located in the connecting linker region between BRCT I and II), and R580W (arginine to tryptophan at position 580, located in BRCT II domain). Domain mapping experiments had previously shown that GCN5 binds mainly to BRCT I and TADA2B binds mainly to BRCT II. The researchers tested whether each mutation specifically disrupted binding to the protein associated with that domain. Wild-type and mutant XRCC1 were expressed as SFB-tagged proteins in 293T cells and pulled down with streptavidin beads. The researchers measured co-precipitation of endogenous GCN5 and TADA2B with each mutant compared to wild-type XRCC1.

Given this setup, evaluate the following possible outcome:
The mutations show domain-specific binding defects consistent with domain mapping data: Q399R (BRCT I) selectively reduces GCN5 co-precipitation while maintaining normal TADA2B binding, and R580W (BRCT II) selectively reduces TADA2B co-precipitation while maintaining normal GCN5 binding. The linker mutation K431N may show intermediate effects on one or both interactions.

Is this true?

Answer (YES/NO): NO